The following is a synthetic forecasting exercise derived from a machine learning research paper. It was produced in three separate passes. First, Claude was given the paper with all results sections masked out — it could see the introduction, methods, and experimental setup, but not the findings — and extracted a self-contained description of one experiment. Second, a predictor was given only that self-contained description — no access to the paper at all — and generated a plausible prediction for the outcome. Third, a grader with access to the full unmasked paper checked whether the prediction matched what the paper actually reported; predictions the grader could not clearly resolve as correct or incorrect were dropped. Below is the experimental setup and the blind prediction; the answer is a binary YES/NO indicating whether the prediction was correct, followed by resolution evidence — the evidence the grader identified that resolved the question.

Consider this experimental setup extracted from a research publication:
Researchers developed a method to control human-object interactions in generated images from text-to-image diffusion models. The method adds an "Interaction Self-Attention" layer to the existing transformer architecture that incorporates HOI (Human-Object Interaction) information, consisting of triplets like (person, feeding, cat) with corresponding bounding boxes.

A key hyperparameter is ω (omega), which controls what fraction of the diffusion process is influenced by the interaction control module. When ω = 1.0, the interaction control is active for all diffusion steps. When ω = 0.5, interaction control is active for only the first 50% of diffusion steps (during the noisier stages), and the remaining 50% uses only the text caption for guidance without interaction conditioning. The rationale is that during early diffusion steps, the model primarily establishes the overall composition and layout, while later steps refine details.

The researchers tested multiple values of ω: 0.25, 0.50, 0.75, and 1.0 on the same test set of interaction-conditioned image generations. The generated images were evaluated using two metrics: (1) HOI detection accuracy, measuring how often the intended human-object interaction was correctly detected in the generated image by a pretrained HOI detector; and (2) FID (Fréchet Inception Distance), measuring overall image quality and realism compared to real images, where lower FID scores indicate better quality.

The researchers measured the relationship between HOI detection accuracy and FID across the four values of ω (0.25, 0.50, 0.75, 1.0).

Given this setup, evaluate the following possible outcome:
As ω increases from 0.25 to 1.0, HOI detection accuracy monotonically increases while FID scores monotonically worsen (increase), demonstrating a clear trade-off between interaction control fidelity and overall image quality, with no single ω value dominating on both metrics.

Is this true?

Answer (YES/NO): NO